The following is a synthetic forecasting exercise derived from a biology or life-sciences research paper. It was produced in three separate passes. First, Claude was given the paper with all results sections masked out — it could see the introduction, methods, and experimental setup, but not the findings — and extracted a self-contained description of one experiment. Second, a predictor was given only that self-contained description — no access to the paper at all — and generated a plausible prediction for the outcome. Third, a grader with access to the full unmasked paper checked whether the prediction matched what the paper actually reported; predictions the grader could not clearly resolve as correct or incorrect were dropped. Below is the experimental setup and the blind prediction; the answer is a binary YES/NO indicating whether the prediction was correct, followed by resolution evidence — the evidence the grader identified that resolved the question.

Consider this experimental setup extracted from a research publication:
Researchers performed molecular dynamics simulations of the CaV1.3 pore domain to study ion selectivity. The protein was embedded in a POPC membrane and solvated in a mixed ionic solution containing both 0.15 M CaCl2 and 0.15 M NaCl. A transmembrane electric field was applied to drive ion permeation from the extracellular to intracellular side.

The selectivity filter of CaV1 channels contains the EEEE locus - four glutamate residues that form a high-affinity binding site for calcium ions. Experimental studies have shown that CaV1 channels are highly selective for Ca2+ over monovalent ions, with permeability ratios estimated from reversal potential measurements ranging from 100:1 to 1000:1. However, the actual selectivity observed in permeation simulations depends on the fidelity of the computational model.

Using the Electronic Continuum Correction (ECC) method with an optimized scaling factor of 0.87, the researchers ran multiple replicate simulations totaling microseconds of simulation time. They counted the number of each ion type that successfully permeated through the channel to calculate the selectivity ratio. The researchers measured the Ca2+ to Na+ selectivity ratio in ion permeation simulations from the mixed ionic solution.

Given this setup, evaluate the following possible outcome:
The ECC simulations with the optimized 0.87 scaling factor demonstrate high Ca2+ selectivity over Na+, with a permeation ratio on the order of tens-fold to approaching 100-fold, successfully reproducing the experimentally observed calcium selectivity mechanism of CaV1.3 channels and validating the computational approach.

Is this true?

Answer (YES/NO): YES